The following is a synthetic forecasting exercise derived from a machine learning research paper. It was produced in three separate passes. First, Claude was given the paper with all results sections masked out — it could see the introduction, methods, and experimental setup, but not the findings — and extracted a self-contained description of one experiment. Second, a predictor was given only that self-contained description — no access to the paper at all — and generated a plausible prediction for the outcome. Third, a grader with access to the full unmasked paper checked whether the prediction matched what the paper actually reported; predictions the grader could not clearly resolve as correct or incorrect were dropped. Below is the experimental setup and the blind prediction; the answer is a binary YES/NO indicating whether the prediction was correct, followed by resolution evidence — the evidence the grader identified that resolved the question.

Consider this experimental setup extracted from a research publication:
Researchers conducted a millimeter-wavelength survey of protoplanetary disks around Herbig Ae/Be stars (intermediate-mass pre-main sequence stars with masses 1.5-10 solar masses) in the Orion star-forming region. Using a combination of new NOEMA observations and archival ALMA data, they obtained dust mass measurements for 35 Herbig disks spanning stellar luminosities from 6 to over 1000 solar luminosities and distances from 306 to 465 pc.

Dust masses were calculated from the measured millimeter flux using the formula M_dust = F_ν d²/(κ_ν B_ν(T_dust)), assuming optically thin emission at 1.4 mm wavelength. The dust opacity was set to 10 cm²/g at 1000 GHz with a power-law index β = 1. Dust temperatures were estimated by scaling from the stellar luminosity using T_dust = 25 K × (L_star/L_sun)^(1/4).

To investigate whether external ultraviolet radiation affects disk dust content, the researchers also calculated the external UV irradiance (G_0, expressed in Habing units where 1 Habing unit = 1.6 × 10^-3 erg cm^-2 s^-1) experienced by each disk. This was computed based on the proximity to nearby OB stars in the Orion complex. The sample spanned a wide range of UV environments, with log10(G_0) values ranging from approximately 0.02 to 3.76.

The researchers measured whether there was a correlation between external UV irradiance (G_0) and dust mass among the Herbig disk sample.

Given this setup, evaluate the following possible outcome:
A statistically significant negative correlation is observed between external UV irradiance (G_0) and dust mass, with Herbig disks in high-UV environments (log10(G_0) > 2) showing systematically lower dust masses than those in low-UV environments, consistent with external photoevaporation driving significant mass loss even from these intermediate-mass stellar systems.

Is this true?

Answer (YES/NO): YES